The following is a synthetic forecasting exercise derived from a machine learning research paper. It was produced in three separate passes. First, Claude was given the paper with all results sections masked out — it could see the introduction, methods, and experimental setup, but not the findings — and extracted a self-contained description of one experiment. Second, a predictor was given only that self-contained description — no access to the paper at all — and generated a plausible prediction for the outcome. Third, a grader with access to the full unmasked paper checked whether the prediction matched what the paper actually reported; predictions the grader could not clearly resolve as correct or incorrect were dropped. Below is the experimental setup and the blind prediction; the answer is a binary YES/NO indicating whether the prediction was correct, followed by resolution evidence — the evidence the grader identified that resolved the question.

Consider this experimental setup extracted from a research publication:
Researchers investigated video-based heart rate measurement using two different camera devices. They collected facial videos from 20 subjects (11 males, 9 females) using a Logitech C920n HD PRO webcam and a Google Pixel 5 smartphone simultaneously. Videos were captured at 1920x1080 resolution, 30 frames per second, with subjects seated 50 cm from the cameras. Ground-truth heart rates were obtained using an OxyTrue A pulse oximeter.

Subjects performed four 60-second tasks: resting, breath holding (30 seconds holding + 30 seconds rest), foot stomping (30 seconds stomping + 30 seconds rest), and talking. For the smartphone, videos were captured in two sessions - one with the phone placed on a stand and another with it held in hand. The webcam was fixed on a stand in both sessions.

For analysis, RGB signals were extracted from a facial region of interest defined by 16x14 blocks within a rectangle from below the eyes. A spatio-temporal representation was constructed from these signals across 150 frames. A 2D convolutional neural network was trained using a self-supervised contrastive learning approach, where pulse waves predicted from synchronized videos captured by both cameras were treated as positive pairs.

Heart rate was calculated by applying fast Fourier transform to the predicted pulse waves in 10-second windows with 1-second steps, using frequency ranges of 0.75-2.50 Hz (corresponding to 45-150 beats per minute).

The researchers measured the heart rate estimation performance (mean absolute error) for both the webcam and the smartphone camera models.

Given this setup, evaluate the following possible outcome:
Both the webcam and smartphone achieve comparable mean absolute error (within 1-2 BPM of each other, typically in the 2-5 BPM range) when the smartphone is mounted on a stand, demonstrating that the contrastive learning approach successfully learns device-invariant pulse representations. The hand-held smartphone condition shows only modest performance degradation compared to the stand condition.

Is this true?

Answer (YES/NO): NO